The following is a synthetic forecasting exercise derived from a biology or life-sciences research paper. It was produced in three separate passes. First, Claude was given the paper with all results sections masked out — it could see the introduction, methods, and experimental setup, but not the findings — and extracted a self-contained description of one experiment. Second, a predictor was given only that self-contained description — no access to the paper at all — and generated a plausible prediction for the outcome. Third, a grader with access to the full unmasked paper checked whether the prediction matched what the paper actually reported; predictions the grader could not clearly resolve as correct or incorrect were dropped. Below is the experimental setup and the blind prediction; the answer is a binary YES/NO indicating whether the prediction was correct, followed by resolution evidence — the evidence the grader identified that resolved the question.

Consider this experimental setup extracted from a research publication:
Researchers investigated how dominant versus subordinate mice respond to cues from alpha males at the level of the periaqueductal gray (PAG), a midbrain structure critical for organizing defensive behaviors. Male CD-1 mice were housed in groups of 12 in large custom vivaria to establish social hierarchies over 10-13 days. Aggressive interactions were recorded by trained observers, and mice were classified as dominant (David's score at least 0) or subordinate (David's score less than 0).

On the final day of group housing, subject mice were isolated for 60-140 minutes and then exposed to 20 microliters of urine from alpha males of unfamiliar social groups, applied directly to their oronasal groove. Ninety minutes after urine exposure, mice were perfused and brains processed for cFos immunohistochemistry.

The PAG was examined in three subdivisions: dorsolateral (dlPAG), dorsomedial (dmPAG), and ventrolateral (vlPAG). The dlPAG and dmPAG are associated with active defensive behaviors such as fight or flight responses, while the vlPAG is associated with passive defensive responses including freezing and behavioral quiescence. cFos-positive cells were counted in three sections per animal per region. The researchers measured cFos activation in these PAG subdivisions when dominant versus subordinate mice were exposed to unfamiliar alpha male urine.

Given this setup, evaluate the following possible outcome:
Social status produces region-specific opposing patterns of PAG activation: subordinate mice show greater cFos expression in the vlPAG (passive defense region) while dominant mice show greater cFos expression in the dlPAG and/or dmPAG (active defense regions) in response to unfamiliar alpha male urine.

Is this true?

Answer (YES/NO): NO